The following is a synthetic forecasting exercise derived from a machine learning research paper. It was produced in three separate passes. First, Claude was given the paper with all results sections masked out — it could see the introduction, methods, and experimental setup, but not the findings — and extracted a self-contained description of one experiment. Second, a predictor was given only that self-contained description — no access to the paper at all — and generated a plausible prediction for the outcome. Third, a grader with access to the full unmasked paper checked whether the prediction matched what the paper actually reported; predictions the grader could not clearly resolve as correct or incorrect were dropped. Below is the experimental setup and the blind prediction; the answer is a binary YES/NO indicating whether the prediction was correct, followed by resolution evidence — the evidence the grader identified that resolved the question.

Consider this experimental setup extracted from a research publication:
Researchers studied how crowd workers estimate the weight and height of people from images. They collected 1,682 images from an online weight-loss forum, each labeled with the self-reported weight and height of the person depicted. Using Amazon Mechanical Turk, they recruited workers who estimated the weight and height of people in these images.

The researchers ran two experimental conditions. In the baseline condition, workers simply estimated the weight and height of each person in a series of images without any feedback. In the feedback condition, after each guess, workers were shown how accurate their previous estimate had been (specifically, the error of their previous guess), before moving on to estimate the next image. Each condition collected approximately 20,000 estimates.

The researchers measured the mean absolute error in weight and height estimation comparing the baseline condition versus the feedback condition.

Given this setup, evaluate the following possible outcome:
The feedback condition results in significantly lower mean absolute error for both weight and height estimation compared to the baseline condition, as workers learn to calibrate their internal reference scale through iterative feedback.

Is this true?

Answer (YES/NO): YES